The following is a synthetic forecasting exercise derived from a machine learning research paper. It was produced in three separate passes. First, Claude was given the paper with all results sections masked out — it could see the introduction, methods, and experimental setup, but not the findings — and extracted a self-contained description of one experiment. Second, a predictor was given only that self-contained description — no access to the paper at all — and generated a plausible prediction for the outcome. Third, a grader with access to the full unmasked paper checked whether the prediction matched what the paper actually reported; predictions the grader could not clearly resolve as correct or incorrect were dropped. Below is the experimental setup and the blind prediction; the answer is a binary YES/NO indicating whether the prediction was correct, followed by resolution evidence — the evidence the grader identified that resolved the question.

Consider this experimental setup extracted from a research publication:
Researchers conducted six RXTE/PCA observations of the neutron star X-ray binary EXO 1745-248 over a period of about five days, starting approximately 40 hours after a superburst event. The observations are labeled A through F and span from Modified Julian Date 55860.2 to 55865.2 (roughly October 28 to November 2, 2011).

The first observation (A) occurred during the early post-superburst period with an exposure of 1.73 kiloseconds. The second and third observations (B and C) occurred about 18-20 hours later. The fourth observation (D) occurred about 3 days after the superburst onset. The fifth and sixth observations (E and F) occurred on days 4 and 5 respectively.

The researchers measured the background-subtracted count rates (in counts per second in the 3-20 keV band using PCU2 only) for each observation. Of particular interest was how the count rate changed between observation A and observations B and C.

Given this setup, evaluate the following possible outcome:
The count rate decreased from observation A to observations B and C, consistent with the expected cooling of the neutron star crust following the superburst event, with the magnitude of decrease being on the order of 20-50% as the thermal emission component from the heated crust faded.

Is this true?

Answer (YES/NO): NO